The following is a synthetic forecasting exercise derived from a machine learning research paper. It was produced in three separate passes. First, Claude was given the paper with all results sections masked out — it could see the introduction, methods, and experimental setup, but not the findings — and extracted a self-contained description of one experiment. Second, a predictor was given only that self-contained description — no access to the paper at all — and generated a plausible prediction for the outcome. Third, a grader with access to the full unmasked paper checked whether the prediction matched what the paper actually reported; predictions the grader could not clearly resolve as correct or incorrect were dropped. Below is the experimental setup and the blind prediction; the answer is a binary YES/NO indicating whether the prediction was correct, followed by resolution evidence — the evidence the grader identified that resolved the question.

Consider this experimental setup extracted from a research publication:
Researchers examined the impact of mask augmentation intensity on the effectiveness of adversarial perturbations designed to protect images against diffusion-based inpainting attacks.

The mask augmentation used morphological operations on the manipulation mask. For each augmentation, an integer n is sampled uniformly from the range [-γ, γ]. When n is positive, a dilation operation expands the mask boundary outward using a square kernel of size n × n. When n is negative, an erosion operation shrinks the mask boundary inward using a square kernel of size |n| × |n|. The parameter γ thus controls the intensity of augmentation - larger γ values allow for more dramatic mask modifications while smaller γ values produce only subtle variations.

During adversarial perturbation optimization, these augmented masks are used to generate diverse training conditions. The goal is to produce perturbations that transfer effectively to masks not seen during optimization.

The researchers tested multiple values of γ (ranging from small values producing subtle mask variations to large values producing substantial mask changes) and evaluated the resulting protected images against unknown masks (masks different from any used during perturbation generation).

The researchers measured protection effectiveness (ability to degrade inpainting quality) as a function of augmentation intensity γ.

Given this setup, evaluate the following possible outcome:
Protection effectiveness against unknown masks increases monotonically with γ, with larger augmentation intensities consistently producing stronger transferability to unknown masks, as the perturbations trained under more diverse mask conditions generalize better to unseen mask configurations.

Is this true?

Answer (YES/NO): YES